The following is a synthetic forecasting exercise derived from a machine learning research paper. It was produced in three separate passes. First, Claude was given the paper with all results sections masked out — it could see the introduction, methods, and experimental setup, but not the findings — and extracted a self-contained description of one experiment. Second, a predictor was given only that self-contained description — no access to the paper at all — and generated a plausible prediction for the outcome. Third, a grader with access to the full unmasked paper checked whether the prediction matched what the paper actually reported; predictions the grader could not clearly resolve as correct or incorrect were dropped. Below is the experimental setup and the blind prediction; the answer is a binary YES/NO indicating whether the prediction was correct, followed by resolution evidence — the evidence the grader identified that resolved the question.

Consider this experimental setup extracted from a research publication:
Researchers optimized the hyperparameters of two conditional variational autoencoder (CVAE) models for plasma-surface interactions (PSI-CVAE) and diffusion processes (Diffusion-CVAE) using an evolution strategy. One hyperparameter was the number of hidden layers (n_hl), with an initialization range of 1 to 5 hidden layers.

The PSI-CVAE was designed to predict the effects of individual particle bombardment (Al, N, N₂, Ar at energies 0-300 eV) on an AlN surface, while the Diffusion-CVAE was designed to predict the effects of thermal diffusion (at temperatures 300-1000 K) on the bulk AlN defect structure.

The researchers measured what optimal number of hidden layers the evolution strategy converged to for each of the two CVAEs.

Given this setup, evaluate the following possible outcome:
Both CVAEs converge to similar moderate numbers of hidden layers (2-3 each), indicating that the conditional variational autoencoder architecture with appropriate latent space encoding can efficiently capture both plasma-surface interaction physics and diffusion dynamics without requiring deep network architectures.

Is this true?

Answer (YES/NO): NO